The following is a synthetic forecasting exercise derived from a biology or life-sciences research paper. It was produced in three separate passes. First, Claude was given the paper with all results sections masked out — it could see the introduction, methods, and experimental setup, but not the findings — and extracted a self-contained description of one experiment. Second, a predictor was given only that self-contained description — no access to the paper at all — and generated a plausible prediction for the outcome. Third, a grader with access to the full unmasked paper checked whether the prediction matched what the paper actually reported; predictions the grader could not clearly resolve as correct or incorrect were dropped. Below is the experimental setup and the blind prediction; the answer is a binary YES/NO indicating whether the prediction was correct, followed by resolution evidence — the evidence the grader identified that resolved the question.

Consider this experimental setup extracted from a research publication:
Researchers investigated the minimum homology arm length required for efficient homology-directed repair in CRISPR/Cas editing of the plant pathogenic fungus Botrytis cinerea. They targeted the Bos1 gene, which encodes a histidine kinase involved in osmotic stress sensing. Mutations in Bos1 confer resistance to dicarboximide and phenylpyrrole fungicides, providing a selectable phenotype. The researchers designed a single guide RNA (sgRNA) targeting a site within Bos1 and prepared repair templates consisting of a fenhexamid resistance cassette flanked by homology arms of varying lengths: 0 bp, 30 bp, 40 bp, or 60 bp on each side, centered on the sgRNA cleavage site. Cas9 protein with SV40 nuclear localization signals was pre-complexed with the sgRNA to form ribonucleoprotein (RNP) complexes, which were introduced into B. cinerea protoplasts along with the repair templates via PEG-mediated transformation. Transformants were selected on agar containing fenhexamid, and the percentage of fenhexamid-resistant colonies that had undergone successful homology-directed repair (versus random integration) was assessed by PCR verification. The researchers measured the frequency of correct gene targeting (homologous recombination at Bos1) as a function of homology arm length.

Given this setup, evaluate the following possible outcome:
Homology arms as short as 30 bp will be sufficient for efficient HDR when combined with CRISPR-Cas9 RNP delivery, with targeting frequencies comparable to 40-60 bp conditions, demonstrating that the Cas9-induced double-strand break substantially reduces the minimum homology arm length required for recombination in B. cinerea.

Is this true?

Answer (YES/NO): NO